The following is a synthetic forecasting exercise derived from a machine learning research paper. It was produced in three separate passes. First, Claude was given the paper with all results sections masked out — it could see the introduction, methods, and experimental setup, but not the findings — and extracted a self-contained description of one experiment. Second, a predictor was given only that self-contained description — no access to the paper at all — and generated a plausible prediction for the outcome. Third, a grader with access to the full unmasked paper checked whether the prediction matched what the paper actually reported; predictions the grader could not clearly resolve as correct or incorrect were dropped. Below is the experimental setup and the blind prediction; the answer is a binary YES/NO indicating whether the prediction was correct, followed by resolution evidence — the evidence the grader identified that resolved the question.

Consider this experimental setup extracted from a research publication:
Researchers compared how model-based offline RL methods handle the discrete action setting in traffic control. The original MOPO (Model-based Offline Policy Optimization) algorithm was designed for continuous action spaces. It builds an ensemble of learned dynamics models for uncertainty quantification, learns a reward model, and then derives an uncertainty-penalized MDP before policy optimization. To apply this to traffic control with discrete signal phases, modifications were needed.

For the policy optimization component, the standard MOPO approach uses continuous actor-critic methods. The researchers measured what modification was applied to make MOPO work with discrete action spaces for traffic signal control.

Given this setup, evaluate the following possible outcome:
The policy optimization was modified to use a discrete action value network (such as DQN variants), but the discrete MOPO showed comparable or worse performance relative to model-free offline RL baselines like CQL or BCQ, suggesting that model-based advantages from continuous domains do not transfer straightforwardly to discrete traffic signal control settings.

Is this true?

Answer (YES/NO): YES